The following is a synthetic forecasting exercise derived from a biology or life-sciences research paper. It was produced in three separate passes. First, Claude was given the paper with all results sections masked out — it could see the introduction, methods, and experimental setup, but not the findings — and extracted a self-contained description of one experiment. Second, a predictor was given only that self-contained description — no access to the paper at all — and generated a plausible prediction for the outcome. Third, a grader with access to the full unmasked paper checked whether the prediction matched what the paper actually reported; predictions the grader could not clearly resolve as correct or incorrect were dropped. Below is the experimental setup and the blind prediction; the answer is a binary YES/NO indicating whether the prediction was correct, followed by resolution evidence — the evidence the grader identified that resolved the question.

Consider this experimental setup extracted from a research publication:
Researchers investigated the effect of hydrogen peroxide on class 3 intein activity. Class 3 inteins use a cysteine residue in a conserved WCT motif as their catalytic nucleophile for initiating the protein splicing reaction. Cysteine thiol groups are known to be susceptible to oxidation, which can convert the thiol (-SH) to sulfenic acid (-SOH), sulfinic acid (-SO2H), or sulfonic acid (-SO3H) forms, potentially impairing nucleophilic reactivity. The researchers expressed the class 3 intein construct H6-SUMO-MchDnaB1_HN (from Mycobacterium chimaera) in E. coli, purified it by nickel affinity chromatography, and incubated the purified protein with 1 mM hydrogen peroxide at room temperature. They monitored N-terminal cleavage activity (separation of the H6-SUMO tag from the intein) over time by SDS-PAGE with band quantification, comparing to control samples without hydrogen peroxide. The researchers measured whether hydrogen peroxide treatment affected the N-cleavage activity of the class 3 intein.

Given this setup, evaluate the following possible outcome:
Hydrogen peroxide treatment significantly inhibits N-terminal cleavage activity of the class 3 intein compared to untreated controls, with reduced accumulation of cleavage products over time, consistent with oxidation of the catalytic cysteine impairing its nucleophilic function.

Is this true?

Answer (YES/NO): YES